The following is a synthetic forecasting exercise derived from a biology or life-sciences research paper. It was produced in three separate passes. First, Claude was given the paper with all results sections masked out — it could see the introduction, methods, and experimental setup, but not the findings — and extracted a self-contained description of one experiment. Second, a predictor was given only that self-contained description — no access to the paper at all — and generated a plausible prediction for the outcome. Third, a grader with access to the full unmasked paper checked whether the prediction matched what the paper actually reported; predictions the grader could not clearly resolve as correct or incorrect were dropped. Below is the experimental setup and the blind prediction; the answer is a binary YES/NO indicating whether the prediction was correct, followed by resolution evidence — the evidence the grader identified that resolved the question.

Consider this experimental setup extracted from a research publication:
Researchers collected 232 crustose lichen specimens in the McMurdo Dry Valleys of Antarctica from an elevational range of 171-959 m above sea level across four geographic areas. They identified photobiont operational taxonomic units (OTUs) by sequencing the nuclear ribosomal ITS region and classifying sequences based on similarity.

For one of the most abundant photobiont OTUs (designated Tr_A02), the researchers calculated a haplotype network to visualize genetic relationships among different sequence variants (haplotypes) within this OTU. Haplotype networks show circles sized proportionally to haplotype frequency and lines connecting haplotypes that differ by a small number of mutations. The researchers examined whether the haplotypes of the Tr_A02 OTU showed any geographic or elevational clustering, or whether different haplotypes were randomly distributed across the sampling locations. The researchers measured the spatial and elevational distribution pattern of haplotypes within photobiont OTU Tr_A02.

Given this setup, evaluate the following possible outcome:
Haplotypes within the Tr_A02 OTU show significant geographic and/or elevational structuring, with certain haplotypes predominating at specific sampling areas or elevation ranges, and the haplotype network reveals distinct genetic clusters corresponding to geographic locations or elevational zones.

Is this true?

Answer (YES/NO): NO